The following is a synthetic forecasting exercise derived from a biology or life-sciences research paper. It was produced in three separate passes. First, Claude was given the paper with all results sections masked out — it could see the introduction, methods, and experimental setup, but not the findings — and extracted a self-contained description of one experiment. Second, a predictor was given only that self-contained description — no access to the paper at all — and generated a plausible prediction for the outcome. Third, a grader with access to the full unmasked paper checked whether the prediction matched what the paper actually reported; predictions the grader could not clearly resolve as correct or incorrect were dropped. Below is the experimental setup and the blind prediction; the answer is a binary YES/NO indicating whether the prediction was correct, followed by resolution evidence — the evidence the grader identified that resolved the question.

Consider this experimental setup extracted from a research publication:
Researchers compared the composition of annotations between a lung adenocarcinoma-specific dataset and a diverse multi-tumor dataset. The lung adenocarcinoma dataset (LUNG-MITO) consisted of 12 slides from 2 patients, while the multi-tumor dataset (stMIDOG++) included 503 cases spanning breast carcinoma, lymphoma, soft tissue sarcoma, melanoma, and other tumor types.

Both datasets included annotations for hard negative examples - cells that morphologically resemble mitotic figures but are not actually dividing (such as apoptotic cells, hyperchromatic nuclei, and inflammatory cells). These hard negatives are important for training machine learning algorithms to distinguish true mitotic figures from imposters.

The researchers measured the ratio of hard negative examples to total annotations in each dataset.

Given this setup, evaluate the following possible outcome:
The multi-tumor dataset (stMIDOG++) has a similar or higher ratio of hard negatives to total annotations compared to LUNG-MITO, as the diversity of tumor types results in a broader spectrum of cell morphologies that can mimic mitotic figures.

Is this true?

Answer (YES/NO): YES